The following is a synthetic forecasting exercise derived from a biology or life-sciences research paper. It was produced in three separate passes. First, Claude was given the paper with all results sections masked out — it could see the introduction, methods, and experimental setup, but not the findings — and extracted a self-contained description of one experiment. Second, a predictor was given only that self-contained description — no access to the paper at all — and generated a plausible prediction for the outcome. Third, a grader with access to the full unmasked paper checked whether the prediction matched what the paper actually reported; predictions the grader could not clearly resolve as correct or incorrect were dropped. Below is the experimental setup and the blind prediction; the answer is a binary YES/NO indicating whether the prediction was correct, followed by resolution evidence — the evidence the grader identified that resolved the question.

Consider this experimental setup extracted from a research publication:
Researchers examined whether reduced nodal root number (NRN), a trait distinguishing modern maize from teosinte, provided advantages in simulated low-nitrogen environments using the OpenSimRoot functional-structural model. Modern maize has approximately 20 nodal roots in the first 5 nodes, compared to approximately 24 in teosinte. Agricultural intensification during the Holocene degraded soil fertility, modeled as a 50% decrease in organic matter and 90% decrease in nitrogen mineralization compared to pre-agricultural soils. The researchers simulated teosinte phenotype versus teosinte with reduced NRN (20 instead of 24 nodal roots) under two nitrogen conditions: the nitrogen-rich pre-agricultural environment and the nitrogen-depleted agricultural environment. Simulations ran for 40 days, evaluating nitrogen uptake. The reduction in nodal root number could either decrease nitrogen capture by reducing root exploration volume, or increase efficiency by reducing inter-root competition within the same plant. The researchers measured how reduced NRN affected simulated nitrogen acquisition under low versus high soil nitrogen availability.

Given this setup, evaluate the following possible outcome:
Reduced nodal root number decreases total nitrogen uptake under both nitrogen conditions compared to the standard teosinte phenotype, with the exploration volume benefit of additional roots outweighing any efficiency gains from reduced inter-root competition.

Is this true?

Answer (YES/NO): NO